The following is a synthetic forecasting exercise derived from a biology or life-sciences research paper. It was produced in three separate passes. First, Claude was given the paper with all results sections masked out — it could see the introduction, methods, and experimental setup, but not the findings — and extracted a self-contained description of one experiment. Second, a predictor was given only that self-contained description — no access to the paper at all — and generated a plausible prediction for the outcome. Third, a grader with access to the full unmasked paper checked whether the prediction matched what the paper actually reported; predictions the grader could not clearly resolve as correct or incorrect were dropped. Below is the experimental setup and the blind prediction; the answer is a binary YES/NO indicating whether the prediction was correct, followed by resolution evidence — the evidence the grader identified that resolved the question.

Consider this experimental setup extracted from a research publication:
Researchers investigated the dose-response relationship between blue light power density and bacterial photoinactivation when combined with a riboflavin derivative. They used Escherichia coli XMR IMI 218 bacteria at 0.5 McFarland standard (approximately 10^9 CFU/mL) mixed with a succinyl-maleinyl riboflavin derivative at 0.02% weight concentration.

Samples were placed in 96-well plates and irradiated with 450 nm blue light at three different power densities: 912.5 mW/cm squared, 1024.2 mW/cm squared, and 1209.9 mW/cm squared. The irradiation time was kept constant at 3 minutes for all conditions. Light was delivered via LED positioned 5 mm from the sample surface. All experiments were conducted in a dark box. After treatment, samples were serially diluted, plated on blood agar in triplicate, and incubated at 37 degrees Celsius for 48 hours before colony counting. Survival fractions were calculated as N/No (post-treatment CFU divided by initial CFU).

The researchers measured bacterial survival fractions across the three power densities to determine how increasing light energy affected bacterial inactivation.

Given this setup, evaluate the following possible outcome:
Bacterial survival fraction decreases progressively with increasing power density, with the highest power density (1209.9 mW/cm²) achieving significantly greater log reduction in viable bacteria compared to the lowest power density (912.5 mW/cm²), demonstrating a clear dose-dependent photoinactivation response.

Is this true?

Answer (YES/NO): NO